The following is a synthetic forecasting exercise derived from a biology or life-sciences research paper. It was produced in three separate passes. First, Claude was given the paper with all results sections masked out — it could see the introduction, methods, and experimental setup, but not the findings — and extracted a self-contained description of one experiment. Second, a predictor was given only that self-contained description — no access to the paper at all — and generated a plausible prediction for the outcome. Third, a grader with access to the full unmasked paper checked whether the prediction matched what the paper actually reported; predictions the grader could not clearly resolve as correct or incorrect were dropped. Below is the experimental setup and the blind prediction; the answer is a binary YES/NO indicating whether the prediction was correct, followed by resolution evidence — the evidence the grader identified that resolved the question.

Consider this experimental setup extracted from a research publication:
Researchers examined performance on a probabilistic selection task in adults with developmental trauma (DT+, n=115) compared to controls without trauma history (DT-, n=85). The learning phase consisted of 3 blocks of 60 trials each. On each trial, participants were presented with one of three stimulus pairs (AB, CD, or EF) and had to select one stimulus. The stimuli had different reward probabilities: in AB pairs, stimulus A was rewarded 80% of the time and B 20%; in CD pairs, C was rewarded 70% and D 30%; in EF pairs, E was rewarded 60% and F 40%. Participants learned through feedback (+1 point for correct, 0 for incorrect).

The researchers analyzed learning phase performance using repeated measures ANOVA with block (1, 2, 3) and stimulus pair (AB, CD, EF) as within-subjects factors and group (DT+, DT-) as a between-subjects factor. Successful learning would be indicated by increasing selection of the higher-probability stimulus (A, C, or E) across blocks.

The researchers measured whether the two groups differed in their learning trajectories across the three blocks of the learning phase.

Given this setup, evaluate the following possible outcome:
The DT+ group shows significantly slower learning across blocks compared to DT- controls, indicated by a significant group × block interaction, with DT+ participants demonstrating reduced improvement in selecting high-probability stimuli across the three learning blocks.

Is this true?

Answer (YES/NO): NO